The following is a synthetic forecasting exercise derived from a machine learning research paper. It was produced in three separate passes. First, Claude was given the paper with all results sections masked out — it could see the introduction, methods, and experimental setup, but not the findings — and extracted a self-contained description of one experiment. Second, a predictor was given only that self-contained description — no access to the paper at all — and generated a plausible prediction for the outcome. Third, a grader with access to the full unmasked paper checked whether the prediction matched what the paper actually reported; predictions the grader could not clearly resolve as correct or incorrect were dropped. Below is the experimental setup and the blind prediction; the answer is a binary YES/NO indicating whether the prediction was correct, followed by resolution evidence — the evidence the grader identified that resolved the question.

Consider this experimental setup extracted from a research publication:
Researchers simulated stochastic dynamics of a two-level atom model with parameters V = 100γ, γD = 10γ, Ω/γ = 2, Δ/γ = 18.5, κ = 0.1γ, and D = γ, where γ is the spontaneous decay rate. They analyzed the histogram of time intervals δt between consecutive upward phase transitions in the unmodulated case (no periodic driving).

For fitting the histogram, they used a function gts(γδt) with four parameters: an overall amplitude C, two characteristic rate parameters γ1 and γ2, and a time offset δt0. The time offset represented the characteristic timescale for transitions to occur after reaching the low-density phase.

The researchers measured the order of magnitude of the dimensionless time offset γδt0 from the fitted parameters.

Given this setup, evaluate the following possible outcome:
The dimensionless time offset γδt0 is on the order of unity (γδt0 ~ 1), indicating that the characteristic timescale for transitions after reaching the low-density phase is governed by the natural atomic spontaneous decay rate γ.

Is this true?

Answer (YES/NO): NO